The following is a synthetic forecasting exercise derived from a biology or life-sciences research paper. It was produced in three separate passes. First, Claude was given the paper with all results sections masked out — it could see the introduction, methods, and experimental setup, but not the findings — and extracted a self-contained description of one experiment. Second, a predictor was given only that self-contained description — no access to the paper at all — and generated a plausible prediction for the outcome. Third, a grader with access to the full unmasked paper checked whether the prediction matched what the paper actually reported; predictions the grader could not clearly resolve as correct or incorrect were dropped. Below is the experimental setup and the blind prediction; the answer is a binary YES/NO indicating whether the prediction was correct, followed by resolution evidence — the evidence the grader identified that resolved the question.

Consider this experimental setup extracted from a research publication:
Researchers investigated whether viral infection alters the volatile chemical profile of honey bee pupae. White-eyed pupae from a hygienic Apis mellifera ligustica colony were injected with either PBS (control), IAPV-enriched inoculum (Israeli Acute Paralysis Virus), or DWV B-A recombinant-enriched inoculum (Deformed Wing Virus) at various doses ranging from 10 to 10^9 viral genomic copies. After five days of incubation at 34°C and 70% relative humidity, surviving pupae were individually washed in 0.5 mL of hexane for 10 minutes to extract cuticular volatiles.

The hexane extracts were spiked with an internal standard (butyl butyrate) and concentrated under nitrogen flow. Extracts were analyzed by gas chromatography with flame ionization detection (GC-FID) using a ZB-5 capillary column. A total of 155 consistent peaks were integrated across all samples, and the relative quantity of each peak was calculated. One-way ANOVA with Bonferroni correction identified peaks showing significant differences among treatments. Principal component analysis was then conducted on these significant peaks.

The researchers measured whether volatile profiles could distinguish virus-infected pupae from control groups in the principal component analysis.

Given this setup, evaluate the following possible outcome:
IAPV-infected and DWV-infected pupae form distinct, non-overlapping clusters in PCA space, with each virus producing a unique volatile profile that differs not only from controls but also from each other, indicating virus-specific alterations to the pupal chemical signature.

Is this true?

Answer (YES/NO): NO